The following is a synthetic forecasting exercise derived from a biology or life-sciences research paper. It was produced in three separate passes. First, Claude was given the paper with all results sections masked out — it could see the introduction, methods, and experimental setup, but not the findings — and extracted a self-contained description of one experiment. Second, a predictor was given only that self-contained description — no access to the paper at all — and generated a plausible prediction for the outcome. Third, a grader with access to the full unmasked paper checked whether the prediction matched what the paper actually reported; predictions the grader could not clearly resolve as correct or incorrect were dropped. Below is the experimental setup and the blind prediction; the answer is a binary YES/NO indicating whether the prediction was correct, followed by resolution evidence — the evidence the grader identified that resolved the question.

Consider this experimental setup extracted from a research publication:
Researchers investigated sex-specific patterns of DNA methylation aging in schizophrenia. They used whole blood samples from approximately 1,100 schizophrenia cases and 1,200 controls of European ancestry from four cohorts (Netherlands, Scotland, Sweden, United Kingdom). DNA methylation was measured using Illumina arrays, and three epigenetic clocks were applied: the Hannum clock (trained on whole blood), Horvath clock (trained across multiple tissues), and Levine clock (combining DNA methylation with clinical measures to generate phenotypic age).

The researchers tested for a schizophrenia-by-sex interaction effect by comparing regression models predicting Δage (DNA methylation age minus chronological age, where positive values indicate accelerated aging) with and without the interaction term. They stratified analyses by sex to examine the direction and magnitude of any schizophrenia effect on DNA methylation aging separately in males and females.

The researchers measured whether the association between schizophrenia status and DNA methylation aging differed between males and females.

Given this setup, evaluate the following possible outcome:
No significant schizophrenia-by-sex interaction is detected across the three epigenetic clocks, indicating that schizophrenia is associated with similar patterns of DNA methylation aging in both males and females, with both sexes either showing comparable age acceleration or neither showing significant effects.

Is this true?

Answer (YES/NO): NO